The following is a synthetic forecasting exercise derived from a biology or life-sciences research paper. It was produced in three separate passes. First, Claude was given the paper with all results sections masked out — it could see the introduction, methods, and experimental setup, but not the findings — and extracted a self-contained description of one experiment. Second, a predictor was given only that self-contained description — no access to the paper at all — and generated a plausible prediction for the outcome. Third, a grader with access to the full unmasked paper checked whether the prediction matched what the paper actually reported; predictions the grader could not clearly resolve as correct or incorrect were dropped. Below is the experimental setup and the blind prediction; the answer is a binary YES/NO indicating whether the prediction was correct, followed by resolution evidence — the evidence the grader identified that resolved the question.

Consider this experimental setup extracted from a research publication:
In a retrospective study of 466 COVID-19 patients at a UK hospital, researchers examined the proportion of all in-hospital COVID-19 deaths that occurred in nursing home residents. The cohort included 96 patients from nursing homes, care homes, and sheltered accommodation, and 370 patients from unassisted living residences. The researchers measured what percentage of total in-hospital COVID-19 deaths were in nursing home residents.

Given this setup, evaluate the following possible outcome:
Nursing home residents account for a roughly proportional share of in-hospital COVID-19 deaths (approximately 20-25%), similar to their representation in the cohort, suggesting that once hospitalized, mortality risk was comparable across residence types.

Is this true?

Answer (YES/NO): NO